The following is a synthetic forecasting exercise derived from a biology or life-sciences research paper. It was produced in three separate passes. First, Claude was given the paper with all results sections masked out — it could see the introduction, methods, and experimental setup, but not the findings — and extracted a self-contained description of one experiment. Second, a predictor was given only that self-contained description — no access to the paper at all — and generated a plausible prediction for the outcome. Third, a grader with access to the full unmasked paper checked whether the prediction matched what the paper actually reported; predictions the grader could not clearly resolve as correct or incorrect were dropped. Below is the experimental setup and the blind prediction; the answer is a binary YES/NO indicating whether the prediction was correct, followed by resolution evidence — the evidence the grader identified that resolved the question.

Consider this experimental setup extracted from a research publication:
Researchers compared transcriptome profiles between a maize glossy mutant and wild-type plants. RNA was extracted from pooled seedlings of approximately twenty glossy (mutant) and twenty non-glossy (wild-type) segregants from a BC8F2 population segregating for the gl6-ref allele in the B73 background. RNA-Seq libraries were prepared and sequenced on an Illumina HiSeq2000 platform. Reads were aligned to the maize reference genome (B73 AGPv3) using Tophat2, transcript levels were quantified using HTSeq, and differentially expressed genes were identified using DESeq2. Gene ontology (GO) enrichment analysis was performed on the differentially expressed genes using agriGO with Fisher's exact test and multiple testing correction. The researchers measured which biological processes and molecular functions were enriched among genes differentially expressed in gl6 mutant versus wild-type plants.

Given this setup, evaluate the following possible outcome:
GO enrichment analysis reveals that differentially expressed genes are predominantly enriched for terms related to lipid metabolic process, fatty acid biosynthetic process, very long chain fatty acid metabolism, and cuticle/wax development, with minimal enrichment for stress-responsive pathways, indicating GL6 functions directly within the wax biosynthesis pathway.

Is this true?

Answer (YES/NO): NO